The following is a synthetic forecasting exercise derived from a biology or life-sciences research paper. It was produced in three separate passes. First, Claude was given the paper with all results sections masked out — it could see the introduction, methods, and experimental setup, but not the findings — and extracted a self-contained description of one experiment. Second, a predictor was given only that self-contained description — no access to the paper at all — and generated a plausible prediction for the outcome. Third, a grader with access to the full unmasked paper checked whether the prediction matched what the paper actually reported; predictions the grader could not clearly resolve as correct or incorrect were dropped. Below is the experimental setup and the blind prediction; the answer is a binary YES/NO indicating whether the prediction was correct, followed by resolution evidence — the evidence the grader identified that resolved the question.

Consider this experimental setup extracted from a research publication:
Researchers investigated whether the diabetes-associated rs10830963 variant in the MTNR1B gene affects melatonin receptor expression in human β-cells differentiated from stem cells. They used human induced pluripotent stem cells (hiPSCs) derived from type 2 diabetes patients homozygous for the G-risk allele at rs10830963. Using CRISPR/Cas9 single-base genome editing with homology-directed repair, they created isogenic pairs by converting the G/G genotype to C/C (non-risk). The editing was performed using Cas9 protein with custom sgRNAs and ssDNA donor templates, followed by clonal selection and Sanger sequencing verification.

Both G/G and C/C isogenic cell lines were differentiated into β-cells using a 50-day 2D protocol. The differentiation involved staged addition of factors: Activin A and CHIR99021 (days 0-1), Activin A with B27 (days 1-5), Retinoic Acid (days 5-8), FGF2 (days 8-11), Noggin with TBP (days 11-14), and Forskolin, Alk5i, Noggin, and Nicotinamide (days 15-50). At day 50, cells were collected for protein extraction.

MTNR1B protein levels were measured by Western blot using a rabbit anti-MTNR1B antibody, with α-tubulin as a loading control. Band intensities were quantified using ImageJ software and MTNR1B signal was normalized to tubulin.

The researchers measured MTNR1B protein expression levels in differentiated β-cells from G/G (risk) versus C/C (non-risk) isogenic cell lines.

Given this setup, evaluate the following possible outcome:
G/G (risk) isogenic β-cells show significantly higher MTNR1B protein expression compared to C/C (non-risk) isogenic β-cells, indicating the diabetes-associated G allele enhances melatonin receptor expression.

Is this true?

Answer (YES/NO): NO